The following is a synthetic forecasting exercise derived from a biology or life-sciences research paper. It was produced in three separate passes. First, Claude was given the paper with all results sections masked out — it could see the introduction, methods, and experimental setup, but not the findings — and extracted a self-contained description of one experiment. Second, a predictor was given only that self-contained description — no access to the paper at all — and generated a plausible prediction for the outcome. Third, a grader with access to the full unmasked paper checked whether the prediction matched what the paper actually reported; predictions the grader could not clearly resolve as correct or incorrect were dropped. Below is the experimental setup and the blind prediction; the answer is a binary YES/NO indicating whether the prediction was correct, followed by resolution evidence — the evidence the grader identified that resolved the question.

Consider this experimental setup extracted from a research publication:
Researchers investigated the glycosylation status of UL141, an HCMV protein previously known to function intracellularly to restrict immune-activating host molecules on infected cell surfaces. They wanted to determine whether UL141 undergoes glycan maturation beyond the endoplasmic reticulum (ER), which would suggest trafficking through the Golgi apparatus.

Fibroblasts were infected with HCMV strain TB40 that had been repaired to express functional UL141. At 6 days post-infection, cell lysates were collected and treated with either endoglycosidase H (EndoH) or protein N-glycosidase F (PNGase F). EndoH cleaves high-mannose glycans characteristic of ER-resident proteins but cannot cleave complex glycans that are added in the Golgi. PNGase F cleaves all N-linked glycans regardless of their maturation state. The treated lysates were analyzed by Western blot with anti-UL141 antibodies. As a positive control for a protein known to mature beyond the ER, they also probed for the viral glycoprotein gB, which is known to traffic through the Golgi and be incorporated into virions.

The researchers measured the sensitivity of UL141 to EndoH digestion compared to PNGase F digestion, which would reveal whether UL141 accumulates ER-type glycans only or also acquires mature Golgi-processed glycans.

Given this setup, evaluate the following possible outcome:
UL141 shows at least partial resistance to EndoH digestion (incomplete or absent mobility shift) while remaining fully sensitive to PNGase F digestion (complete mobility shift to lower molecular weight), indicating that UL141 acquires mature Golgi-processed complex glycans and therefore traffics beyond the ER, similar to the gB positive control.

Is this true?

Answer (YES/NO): YES